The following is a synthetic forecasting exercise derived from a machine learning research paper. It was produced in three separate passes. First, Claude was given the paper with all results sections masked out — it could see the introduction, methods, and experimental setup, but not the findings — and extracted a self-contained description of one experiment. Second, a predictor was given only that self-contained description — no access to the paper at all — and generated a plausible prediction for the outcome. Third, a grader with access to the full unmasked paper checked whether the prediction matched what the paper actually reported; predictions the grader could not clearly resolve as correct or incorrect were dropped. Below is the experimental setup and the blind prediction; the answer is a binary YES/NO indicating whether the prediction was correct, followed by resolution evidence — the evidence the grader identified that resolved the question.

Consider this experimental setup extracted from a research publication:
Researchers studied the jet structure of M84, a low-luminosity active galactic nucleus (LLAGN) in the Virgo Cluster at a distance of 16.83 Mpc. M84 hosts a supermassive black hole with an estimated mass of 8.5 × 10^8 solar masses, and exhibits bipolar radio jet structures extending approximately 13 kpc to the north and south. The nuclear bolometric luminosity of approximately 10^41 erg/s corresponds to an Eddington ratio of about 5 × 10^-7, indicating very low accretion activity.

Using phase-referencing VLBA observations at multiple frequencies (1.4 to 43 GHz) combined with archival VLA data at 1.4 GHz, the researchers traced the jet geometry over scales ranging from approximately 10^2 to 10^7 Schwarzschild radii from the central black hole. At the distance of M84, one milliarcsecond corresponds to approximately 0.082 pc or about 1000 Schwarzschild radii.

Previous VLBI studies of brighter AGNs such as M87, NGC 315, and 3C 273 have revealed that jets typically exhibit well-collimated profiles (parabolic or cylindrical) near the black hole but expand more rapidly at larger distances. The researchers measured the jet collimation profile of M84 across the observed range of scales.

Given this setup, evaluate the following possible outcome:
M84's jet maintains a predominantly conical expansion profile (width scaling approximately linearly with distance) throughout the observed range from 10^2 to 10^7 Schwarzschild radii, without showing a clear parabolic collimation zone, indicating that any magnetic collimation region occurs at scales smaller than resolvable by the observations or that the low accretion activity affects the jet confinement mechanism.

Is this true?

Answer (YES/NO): NO